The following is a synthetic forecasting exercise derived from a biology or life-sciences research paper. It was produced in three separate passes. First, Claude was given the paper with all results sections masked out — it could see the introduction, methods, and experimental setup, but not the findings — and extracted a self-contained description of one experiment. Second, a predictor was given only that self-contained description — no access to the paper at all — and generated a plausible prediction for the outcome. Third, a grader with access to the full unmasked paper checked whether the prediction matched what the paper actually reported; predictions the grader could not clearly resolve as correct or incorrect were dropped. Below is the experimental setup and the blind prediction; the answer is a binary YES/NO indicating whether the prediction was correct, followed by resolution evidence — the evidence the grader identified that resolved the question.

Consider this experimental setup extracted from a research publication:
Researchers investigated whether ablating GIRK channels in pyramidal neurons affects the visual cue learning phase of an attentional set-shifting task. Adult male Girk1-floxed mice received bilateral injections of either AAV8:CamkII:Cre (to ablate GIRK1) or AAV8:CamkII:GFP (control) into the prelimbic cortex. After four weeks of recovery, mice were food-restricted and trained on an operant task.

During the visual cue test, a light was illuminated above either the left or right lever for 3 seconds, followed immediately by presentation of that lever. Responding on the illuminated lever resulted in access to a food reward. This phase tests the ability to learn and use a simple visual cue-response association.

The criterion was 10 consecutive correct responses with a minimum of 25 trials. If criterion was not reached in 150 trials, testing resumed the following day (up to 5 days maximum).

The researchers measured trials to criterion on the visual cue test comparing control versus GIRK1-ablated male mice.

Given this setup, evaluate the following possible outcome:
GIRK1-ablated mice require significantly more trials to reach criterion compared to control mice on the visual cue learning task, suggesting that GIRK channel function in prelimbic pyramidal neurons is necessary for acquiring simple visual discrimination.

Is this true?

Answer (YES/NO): YES